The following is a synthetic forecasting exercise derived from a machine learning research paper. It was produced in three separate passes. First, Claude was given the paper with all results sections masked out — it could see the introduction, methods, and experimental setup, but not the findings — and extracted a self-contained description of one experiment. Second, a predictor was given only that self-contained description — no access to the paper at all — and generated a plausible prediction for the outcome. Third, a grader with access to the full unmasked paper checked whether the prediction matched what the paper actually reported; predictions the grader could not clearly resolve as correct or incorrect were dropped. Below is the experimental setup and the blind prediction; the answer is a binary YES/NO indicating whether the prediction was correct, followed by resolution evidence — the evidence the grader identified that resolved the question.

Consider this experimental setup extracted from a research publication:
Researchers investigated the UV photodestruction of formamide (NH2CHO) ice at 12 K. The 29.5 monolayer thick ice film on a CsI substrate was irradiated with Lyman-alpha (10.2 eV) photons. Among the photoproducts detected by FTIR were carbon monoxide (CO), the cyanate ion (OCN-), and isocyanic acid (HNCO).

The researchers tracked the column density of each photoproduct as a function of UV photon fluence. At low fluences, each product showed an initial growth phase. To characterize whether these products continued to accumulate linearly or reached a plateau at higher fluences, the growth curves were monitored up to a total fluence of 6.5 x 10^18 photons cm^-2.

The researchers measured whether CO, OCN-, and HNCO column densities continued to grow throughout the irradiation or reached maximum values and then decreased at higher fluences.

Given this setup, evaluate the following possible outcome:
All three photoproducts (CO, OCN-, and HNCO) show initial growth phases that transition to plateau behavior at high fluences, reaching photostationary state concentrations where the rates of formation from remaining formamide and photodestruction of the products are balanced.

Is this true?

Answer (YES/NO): NO